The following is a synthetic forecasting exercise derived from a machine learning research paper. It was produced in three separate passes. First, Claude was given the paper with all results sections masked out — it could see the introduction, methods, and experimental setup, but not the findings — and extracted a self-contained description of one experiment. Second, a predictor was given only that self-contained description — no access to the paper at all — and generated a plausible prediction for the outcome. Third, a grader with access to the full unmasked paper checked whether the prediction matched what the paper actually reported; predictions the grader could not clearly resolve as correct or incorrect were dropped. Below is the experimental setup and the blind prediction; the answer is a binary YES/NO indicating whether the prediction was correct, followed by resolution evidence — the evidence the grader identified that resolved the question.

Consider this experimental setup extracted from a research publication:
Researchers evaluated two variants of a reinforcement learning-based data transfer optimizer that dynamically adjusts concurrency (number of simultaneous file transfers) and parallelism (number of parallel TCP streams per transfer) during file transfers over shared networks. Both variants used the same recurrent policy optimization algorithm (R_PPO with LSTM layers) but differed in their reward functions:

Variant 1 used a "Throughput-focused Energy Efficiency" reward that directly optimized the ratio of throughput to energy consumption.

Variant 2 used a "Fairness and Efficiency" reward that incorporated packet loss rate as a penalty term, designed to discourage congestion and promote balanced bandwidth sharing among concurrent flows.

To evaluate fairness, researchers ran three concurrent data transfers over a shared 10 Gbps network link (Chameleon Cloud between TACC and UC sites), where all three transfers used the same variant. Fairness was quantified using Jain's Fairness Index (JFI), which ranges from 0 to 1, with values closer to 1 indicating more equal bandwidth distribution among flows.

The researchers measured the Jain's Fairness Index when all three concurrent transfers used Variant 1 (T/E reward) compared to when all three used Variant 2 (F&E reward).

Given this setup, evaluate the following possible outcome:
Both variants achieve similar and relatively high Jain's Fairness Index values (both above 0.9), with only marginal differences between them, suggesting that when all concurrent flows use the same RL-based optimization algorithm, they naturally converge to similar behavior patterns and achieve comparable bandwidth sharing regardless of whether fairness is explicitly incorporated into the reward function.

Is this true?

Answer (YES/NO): NO